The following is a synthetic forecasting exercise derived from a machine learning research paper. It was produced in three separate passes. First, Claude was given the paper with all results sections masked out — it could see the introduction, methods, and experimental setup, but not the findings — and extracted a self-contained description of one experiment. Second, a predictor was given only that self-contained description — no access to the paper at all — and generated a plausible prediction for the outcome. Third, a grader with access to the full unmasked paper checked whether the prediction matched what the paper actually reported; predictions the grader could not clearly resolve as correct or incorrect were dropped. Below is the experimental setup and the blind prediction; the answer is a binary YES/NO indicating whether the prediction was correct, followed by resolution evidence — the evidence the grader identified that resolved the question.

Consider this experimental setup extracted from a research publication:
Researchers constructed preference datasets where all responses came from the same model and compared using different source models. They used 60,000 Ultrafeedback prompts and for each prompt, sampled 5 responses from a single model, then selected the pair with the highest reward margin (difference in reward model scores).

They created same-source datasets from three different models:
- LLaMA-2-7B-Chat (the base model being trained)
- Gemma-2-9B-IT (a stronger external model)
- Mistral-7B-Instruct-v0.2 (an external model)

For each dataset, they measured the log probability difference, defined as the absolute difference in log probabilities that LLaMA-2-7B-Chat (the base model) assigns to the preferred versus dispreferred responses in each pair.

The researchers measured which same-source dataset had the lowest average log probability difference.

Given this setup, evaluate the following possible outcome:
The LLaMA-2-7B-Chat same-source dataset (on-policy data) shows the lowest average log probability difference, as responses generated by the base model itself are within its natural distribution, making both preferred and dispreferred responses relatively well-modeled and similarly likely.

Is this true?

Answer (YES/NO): YES